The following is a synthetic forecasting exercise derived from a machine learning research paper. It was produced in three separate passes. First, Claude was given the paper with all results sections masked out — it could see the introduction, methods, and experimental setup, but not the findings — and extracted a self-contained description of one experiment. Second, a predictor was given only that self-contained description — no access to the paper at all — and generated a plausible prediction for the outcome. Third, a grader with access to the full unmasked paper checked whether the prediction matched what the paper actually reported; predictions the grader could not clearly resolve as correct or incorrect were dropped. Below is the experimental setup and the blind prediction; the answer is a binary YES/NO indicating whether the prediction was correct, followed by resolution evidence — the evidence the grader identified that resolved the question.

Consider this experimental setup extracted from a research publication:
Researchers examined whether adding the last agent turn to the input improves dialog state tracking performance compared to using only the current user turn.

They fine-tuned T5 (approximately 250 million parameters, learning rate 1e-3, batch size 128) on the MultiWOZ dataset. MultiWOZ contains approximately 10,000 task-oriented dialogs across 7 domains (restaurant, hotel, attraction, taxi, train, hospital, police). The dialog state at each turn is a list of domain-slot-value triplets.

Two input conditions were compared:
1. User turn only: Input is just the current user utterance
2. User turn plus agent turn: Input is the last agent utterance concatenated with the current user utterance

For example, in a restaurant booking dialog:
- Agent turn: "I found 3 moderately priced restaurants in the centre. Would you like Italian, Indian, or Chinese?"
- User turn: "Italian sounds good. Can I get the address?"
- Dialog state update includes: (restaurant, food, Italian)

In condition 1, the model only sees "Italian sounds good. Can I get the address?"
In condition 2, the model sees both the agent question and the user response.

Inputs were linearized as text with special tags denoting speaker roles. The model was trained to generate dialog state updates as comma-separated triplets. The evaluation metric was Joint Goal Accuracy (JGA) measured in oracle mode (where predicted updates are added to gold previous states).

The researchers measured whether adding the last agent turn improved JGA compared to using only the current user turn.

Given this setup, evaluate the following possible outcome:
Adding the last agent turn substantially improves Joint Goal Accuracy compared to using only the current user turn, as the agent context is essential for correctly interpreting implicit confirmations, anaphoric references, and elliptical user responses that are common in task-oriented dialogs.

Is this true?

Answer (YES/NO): YES